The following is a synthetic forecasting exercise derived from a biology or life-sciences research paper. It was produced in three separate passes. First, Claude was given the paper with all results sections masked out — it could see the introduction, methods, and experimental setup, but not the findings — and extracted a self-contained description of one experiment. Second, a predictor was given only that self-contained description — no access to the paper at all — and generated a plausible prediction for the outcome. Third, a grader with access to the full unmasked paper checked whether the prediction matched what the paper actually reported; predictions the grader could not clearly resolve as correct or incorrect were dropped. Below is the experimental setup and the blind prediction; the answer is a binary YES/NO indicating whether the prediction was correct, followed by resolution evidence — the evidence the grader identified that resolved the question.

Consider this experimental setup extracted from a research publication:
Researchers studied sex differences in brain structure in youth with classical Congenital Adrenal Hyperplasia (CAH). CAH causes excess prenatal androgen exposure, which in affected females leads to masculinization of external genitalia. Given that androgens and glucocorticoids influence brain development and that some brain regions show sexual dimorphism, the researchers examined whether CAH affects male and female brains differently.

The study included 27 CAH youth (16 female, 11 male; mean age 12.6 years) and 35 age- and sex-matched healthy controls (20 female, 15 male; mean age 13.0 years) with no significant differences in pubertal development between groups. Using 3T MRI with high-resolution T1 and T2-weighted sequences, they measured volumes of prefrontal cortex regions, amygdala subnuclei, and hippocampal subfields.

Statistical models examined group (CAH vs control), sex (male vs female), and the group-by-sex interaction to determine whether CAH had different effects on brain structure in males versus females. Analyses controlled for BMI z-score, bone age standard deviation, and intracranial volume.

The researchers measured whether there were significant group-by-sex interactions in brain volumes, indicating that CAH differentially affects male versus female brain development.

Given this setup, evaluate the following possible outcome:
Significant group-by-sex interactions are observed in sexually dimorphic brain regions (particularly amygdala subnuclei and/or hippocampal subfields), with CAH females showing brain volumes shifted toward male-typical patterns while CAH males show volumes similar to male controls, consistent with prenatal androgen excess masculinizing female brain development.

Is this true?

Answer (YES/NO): NO